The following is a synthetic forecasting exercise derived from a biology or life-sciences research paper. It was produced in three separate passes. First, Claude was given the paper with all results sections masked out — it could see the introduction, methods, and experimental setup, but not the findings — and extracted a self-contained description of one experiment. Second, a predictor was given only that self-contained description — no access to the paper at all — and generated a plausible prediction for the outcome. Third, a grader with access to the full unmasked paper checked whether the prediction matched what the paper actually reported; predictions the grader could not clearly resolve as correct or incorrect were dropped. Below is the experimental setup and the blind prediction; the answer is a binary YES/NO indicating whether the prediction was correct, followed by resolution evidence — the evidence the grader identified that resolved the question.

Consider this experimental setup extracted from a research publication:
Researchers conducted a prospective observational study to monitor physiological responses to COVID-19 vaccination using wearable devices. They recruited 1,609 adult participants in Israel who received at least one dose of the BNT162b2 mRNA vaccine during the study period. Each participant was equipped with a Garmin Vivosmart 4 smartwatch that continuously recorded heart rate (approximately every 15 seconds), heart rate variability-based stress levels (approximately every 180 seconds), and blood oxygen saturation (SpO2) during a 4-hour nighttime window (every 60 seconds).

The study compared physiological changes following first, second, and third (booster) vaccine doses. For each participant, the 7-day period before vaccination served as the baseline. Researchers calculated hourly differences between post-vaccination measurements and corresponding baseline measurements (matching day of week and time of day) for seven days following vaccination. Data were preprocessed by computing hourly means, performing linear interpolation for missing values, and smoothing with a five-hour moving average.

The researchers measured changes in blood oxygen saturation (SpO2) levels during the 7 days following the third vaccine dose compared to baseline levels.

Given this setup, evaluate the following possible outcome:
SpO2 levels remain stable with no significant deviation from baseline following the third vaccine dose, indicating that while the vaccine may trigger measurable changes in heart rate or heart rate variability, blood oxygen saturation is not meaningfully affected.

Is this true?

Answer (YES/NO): YES